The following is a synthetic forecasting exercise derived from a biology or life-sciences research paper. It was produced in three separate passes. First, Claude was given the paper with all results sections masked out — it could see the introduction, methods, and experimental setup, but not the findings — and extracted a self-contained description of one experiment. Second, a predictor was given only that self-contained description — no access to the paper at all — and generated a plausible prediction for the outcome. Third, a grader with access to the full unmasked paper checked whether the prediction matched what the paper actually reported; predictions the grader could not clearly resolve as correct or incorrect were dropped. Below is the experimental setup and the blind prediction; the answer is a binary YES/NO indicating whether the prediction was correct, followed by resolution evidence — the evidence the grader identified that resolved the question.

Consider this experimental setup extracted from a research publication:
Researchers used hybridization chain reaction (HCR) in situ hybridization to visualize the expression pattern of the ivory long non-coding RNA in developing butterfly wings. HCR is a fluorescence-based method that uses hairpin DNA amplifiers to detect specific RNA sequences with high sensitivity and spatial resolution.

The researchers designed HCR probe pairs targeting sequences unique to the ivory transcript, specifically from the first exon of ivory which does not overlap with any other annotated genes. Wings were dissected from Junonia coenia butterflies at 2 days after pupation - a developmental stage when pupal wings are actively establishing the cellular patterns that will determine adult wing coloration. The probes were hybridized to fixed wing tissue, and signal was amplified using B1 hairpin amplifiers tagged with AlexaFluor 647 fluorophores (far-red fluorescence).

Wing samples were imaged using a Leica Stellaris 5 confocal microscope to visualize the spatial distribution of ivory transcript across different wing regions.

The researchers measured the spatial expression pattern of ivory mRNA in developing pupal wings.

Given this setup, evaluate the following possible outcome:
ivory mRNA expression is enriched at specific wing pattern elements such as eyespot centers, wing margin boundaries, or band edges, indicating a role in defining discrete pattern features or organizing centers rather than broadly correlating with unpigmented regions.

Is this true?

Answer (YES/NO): YES